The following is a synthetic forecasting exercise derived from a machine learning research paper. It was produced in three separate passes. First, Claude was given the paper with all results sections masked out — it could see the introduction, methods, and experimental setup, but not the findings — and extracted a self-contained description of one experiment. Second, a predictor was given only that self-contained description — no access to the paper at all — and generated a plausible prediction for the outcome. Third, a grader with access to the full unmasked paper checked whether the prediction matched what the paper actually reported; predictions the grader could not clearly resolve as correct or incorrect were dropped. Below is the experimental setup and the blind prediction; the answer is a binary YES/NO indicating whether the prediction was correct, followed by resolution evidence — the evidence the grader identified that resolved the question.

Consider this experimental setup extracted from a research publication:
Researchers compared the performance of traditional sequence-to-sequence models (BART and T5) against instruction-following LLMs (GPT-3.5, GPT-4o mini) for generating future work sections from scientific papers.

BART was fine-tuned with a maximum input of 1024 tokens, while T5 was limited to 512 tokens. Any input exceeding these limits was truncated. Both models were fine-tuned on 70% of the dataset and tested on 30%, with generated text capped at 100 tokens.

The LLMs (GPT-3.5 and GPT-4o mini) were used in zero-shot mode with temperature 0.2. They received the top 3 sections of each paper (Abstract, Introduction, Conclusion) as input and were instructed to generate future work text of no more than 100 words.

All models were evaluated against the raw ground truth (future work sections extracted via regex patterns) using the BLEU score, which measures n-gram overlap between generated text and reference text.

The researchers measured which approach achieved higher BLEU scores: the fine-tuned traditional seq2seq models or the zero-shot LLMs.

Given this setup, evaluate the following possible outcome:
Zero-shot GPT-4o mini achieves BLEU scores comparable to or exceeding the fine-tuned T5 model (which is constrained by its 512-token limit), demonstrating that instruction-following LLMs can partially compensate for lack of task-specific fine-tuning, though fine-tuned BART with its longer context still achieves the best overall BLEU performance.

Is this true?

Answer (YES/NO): NO